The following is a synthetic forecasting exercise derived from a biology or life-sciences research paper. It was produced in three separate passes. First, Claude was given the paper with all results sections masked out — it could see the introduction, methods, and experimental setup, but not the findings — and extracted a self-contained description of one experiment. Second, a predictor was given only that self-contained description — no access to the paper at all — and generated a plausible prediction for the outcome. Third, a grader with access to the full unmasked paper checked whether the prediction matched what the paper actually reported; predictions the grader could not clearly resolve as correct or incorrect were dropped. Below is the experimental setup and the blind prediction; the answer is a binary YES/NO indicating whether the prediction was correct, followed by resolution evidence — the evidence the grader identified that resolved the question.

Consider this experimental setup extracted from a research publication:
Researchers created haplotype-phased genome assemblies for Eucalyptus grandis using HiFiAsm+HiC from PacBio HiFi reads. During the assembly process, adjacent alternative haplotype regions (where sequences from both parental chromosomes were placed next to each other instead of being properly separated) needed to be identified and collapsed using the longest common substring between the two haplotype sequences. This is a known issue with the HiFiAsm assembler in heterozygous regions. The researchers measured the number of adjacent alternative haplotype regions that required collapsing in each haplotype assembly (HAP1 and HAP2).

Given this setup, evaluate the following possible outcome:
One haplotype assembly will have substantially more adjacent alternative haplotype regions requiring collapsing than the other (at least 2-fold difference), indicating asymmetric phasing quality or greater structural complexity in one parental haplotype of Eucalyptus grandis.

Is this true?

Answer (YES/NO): YES